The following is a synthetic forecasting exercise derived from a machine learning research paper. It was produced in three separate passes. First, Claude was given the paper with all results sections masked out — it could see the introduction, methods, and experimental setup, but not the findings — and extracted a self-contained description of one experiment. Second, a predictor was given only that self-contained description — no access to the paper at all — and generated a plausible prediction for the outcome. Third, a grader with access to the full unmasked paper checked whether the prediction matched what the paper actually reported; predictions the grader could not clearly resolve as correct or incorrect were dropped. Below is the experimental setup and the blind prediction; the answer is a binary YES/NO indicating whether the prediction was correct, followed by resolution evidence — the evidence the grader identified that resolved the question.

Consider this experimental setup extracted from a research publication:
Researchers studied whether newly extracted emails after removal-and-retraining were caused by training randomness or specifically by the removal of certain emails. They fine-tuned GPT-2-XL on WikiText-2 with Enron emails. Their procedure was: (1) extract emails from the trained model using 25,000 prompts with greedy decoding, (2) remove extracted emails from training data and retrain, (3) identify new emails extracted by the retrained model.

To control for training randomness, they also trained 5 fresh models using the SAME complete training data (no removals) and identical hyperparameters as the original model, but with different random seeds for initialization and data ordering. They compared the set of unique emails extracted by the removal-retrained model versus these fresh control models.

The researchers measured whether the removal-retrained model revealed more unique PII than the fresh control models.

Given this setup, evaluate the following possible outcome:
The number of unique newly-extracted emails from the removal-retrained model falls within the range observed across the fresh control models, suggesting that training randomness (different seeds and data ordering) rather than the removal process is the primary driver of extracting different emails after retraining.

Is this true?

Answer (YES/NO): NO